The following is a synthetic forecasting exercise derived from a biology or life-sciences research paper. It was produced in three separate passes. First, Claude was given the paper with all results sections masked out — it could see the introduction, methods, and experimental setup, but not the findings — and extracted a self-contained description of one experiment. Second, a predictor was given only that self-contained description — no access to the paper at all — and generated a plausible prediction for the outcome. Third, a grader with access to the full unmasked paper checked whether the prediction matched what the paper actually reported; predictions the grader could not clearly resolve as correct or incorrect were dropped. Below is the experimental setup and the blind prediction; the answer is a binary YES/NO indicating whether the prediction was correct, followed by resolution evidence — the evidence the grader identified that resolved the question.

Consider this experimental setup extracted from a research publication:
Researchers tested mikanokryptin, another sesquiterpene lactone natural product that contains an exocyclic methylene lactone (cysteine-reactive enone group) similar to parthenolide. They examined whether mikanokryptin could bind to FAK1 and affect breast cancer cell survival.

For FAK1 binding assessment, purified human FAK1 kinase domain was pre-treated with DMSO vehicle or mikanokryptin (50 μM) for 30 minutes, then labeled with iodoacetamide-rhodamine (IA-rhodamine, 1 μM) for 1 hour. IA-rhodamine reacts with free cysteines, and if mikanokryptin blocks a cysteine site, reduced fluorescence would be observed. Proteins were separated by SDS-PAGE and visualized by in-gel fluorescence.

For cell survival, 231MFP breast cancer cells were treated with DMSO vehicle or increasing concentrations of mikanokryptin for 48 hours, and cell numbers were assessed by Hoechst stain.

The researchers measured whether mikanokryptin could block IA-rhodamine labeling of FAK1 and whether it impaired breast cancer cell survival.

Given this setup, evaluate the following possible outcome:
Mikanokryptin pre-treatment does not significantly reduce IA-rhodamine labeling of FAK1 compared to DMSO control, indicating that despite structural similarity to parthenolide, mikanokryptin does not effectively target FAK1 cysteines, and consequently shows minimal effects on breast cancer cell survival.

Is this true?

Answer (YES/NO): NO